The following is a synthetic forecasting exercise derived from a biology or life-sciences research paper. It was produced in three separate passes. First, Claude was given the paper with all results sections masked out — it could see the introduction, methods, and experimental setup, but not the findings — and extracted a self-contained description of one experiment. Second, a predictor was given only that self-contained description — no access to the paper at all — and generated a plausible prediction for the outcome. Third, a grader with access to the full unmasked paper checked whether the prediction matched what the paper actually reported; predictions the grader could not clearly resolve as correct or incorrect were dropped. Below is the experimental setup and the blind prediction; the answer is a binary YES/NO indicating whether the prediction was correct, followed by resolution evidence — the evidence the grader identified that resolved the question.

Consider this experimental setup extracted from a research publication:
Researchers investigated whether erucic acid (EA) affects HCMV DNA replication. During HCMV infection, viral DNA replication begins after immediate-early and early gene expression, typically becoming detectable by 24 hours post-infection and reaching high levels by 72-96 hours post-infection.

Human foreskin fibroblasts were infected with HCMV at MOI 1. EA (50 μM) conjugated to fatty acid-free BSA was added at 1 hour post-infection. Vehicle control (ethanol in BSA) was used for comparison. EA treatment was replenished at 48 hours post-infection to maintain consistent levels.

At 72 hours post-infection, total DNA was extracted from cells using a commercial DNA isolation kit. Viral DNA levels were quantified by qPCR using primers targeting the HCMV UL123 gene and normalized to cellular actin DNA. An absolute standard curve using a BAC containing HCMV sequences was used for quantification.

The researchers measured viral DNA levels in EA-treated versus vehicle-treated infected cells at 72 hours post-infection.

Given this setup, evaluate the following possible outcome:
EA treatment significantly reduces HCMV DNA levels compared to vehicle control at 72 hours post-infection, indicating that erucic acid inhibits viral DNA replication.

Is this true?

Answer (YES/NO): NO